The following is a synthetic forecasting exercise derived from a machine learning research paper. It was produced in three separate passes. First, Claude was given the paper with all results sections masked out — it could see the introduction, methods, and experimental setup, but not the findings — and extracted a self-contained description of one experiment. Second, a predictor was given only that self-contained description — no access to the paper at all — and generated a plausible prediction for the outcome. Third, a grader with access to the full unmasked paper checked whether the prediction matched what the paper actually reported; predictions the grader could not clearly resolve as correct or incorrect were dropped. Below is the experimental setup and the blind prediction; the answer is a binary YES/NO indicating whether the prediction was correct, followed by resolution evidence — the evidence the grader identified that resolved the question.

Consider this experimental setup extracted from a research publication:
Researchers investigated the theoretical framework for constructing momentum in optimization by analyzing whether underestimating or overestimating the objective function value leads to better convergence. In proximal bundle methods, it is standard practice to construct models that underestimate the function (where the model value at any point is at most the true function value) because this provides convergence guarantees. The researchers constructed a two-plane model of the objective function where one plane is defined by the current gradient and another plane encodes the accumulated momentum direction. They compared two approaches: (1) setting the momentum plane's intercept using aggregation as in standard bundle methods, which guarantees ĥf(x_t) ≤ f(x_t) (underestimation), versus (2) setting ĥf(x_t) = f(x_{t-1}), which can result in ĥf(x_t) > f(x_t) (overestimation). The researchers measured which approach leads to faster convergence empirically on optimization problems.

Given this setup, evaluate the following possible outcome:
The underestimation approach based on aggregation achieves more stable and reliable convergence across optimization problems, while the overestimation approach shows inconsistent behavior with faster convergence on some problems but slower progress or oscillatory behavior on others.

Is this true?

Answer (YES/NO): NO